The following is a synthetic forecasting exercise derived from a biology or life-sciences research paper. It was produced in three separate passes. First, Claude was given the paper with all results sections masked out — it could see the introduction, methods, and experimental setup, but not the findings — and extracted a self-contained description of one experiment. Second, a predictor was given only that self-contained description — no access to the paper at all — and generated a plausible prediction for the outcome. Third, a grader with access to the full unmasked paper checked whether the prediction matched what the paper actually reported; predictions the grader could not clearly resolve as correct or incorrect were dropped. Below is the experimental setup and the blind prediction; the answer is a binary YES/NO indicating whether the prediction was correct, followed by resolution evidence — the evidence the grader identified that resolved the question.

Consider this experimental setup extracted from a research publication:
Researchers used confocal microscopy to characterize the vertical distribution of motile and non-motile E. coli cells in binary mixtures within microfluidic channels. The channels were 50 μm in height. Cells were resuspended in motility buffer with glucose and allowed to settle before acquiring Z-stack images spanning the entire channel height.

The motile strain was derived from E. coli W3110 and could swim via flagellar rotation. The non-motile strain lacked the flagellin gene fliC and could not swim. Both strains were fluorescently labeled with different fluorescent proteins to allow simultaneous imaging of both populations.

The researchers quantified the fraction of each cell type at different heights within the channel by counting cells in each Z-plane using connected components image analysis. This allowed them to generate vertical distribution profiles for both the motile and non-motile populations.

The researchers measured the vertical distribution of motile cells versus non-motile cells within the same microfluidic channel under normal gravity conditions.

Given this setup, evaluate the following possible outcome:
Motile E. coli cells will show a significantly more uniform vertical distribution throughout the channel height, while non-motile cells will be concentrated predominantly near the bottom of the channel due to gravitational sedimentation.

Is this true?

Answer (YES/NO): NO